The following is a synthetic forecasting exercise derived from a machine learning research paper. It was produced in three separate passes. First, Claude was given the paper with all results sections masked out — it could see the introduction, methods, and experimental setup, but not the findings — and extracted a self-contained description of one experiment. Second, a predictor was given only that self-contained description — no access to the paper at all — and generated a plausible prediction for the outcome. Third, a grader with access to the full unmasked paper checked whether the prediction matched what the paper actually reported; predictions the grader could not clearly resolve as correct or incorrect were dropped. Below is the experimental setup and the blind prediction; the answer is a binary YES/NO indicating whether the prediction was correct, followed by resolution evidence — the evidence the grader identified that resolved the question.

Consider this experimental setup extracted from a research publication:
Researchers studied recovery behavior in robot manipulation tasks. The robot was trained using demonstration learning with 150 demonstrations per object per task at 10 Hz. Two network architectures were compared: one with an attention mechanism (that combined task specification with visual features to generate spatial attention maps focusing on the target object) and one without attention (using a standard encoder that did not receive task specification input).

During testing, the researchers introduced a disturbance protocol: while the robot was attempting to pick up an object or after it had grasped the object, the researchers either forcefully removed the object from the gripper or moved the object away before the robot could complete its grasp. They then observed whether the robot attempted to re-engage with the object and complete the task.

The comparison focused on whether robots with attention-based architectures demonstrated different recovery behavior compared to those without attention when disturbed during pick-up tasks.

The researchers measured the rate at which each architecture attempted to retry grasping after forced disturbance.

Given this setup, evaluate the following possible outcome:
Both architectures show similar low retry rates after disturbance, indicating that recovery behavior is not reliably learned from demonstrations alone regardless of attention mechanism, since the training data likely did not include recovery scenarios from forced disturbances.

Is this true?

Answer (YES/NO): NO